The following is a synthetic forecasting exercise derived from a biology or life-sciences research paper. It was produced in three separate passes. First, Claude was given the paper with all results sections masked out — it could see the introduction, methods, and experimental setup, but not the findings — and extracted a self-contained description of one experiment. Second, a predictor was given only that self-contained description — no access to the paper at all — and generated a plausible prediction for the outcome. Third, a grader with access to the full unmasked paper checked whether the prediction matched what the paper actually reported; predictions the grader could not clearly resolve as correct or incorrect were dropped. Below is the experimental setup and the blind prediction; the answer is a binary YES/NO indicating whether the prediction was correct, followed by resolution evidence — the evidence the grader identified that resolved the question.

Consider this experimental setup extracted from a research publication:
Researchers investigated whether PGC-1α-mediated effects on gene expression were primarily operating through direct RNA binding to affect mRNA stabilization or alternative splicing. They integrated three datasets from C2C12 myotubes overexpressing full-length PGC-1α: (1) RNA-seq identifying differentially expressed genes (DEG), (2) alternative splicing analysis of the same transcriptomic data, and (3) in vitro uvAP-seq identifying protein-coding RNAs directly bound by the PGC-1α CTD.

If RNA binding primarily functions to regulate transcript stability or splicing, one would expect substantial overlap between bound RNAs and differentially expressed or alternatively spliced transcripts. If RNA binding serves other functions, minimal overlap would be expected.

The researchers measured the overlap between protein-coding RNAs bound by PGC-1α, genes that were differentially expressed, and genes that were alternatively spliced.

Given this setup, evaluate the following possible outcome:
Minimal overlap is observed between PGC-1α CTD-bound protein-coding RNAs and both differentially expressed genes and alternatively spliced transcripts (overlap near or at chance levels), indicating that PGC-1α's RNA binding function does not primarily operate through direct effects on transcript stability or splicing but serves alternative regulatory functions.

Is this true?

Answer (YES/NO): YES